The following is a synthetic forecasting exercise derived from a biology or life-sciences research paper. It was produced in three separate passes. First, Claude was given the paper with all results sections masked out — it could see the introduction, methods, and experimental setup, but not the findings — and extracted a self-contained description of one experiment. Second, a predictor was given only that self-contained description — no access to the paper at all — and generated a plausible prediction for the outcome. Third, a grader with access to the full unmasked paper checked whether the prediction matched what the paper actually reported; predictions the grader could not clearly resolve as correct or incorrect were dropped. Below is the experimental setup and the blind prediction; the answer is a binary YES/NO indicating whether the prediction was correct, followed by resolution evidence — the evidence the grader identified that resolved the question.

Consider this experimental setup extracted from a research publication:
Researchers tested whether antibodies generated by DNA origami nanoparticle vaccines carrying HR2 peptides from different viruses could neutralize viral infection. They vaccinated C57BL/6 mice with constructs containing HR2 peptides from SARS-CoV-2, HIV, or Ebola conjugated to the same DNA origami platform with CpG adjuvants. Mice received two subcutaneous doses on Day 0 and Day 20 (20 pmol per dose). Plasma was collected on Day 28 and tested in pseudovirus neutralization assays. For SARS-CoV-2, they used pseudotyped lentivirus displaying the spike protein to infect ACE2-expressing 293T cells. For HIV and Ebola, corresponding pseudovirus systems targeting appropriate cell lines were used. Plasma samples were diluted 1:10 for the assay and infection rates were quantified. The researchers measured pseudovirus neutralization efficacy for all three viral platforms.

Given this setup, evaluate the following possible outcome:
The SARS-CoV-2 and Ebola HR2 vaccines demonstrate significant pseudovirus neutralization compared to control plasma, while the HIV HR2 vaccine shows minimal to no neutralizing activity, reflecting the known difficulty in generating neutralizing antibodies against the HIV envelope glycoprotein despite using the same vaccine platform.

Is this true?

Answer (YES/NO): NO